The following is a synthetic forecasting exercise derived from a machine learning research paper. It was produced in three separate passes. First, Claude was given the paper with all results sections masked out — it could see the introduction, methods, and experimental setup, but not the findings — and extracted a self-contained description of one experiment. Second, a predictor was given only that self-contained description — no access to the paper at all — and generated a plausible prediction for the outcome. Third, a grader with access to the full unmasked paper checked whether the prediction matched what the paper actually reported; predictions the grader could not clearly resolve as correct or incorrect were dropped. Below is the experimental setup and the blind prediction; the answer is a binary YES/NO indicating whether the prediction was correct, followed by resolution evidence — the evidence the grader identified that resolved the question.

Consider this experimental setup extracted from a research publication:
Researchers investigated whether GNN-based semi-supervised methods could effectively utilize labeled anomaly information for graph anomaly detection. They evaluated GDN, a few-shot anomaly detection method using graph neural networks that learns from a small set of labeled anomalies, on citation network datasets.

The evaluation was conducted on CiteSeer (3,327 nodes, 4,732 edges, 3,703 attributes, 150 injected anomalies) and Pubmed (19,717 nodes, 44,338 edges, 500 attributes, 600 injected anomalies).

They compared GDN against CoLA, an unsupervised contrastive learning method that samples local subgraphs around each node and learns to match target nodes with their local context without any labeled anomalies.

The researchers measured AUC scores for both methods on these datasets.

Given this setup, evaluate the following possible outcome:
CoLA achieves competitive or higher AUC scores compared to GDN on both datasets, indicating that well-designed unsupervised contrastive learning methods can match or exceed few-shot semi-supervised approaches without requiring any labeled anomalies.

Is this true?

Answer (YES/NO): YES